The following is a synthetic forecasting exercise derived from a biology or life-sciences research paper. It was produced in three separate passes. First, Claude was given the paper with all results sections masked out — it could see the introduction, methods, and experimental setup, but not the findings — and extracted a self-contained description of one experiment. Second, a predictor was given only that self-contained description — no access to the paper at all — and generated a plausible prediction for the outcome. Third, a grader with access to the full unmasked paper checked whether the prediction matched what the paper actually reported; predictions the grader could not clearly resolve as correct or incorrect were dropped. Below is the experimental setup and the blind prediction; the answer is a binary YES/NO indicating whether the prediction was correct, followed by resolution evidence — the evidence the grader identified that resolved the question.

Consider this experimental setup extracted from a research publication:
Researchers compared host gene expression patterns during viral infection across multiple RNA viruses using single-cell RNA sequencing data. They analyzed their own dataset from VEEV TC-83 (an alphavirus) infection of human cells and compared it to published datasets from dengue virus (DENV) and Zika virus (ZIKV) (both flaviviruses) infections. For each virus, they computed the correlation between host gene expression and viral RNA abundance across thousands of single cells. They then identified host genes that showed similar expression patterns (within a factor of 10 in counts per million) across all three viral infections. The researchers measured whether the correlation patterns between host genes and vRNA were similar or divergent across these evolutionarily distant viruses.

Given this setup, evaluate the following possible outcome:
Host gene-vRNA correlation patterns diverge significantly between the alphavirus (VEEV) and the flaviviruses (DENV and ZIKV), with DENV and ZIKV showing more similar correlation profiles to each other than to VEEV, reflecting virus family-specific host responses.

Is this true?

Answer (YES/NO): YES